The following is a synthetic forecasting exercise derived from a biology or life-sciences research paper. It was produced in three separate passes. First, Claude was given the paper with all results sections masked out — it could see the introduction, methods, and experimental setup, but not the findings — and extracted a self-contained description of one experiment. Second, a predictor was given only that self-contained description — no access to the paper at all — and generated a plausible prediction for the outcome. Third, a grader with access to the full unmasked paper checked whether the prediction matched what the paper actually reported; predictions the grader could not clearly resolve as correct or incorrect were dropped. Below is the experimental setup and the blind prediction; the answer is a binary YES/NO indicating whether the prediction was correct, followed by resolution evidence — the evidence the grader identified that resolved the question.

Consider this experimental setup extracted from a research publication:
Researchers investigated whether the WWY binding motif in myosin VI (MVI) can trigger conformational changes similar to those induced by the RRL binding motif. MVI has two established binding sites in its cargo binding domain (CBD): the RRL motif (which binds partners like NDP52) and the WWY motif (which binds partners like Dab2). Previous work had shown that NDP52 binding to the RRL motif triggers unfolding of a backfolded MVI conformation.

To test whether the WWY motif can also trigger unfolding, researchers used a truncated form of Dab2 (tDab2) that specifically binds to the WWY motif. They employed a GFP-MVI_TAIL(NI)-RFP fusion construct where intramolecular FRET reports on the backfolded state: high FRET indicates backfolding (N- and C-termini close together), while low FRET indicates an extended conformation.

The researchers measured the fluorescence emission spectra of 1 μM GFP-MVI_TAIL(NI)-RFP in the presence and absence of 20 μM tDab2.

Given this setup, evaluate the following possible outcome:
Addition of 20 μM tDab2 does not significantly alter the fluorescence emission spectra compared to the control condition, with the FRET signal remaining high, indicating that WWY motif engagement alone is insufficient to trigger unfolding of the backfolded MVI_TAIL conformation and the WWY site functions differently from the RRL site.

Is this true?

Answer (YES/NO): NO